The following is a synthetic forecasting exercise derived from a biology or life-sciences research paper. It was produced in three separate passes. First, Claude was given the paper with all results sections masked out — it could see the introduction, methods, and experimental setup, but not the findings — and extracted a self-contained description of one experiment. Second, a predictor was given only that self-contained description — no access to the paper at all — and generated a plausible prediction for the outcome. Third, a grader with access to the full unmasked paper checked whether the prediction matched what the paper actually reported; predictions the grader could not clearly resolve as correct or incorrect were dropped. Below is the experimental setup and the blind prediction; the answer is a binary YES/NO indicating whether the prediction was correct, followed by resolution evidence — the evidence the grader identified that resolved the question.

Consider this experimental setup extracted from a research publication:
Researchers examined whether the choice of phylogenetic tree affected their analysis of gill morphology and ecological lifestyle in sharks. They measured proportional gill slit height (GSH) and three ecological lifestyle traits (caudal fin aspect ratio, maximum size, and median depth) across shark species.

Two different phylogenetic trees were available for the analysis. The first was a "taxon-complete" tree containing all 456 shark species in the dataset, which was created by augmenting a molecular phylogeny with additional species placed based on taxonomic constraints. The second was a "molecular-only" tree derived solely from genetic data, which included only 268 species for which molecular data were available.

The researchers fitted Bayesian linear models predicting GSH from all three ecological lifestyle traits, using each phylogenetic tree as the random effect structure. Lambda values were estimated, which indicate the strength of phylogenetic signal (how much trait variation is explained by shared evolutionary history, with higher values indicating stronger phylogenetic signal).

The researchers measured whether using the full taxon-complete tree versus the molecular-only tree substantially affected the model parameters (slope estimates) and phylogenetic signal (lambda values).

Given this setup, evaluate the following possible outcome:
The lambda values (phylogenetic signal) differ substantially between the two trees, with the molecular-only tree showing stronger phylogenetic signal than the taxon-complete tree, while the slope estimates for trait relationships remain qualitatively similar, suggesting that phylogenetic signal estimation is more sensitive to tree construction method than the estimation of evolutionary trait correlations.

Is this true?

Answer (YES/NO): YES